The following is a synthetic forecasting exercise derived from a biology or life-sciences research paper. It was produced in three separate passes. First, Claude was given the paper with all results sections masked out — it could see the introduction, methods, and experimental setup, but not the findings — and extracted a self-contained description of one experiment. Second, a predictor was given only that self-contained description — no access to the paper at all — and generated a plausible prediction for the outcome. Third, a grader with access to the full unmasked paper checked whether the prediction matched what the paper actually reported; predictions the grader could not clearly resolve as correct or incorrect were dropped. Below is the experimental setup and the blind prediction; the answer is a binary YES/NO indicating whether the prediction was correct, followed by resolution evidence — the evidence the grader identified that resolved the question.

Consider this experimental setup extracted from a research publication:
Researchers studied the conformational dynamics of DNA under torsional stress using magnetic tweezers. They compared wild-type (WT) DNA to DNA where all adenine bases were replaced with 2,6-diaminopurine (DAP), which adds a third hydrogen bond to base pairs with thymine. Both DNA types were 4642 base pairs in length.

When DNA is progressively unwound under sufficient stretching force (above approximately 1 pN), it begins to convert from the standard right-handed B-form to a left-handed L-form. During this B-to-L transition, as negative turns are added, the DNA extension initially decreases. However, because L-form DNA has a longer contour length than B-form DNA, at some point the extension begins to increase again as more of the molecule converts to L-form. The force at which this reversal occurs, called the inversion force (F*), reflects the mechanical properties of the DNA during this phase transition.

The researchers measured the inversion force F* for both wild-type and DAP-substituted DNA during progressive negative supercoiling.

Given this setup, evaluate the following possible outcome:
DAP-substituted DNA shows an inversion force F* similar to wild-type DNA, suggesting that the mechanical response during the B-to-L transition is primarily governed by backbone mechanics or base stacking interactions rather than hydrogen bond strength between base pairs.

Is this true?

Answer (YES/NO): NO